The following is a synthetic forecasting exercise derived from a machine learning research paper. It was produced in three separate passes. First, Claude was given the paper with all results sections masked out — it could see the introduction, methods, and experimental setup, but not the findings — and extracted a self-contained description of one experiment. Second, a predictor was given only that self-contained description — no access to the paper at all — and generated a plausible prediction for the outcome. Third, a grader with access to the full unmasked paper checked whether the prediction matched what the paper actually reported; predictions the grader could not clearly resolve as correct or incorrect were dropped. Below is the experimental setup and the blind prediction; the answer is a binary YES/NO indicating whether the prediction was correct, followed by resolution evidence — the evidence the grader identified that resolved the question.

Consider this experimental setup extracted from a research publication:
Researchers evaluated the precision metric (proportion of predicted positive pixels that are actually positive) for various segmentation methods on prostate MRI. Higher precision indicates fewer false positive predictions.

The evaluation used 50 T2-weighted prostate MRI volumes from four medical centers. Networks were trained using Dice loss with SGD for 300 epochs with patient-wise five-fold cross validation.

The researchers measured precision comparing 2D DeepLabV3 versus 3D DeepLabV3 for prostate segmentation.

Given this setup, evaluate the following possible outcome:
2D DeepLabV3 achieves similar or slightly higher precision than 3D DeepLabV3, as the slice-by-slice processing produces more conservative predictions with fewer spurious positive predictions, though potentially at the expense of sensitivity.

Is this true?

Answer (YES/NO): NO